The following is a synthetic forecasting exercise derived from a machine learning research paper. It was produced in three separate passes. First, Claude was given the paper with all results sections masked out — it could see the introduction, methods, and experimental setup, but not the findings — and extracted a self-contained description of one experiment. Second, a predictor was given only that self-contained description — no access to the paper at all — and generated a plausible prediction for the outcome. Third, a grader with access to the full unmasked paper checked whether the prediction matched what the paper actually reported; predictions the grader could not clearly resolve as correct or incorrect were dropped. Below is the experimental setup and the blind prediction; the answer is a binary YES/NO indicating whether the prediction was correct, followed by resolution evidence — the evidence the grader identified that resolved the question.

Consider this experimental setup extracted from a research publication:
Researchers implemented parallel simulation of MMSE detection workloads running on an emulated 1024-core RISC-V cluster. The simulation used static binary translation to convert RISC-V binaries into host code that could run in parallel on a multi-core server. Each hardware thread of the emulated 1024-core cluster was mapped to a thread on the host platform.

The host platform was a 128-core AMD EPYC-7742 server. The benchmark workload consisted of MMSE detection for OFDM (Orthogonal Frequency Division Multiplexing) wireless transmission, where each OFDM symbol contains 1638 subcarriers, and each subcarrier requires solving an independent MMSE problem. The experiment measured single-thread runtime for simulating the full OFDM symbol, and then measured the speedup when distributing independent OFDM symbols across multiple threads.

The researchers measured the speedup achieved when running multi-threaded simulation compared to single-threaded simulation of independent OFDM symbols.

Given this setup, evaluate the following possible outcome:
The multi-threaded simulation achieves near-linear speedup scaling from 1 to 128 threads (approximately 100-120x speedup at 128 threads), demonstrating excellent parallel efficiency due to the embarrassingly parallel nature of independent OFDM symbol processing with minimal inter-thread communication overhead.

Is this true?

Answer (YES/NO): NO